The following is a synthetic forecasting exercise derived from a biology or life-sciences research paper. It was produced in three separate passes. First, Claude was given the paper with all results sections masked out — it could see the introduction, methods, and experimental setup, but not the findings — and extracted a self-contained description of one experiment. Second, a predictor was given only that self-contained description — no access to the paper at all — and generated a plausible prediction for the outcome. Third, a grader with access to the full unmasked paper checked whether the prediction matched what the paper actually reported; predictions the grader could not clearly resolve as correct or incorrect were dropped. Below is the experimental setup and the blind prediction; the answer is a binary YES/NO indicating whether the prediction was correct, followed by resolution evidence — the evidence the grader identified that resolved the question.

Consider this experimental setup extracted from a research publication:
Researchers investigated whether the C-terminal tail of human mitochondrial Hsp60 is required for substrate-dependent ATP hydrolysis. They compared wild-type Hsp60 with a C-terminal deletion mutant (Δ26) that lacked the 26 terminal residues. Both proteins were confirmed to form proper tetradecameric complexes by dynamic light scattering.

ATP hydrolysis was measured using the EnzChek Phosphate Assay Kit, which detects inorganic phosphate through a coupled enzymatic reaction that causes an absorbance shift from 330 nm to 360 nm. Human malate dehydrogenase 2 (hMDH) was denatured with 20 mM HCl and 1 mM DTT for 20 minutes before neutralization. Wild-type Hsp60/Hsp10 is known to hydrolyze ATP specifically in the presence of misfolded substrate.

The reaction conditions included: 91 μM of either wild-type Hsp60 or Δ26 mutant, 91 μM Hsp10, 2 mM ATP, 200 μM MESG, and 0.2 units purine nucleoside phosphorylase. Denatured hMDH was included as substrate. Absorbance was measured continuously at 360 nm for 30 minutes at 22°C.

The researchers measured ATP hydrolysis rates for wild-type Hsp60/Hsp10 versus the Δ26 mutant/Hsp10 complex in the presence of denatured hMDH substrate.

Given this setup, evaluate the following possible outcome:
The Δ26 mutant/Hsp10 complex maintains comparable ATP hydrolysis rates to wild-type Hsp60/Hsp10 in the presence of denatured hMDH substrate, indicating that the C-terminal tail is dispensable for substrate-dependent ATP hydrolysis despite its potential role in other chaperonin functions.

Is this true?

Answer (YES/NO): NO